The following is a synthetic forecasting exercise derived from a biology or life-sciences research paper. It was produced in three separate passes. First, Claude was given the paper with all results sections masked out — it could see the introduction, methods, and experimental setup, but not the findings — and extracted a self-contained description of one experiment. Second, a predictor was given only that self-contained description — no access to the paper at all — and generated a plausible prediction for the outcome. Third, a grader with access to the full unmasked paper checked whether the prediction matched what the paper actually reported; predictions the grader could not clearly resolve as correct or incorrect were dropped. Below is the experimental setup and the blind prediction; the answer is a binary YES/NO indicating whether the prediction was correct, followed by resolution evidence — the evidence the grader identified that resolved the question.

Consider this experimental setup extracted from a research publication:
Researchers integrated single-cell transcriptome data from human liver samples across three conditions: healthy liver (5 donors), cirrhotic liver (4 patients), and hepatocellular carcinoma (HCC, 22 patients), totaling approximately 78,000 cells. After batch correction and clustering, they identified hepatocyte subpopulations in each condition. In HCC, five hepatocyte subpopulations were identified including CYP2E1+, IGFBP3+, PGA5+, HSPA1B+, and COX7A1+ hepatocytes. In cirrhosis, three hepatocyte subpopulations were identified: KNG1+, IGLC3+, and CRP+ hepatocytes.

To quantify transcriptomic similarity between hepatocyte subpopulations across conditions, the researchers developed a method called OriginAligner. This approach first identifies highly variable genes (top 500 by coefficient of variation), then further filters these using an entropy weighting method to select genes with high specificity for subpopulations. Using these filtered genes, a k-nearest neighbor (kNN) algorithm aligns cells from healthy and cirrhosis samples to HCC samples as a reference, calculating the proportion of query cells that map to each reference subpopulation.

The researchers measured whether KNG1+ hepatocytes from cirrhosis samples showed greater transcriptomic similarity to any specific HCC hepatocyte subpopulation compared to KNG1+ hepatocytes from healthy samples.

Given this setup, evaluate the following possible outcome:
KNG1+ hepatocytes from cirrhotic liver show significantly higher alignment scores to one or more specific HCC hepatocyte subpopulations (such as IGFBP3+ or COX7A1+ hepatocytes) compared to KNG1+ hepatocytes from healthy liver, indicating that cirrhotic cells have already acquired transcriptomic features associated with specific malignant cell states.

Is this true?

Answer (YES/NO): NO